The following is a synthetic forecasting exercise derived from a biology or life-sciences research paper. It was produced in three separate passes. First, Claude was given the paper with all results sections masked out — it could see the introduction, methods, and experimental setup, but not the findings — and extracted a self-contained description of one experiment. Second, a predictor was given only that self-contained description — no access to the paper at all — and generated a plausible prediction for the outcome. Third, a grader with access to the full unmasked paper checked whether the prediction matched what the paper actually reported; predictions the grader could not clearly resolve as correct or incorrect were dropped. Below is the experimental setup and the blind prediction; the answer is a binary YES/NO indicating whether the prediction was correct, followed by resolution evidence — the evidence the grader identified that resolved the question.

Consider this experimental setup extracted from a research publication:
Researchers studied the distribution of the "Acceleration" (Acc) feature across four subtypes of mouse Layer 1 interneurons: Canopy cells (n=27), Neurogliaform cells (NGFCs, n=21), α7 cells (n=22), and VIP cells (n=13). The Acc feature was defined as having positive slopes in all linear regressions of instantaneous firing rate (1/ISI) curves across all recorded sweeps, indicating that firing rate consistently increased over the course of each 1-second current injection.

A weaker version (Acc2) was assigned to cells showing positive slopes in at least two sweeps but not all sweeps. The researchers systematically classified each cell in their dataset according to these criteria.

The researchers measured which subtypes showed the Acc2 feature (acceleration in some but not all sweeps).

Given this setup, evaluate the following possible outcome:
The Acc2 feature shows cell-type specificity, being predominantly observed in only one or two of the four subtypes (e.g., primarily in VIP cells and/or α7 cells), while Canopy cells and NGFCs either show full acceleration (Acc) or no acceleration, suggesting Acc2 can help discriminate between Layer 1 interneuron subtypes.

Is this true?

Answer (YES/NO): NO